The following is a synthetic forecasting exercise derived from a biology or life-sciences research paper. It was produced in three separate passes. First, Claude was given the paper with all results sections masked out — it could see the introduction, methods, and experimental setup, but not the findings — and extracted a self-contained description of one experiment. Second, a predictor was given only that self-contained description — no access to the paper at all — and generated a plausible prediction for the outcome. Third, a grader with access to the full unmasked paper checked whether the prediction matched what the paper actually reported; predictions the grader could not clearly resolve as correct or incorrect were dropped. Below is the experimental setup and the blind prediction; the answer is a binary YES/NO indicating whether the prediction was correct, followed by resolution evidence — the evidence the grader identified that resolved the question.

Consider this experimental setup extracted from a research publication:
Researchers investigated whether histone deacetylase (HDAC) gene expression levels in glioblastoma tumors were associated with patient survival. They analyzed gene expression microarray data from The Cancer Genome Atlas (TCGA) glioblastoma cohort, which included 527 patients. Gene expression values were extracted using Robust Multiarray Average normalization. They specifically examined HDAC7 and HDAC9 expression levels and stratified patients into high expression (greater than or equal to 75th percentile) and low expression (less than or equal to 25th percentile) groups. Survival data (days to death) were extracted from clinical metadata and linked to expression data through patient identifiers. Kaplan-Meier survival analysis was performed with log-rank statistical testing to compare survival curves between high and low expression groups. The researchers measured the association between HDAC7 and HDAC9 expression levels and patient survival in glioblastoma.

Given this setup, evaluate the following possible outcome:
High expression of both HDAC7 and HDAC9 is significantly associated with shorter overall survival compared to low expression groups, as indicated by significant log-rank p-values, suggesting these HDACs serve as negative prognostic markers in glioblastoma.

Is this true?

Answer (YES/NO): YES